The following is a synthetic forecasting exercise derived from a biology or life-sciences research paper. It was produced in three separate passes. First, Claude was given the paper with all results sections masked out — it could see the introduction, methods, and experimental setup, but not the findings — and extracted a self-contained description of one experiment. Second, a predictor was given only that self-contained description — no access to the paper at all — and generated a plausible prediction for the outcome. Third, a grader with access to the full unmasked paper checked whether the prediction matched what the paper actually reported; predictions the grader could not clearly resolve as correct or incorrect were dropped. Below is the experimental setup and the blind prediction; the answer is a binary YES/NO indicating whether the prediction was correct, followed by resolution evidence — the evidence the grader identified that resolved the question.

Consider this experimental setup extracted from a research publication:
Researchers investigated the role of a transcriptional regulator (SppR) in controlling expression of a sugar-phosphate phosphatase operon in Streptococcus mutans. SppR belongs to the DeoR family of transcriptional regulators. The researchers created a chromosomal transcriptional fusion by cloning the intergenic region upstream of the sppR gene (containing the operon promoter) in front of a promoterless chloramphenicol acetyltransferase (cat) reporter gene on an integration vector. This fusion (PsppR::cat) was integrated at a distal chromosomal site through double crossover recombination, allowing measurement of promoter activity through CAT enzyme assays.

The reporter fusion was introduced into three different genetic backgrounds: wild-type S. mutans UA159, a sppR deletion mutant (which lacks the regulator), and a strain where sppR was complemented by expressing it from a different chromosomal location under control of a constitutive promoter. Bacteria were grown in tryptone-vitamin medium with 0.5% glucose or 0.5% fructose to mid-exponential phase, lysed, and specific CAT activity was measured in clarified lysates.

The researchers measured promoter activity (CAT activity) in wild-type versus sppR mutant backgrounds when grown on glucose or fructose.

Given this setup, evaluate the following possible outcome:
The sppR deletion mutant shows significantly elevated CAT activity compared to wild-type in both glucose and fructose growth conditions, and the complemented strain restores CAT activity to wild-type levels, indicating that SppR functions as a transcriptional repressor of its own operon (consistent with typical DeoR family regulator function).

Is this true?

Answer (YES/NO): YES